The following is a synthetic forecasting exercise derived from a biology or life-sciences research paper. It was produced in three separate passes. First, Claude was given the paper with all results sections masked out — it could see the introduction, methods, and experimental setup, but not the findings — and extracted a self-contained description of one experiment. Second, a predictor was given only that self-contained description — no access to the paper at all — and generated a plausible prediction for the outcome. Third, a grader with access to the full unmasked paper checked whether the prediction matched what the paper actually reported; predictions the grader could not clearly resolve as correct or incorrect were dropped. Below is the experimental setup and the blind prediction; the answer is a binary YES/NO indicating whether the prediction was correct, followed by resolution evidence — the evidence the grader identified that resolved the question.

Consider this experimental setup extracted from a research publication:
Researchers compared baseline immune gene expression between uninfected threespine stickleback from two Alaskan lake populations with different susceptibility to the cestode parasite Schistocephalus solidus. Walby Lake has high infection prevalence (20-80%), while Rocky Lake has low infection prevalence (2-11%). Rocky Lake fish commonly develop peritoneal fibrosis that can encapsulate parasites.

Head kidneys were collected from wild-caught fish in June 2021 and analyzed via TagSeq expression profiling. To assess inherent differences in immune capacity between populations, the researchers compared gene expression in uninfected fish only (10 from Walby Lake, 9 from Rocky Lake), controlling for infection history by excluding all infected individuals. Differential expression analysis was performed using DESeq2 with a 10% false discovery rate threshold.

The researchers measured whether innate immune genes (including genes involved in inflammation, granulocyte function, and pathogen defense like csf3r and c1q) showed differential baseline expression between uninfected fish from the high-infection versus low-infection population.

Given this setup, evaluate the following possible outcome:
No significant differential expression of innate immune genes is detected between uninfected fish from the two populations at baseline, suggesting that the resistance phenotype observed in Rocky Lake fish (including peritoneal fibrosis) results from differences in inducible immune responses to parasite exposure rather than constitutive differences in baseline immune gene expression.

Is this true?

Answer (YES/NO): NO